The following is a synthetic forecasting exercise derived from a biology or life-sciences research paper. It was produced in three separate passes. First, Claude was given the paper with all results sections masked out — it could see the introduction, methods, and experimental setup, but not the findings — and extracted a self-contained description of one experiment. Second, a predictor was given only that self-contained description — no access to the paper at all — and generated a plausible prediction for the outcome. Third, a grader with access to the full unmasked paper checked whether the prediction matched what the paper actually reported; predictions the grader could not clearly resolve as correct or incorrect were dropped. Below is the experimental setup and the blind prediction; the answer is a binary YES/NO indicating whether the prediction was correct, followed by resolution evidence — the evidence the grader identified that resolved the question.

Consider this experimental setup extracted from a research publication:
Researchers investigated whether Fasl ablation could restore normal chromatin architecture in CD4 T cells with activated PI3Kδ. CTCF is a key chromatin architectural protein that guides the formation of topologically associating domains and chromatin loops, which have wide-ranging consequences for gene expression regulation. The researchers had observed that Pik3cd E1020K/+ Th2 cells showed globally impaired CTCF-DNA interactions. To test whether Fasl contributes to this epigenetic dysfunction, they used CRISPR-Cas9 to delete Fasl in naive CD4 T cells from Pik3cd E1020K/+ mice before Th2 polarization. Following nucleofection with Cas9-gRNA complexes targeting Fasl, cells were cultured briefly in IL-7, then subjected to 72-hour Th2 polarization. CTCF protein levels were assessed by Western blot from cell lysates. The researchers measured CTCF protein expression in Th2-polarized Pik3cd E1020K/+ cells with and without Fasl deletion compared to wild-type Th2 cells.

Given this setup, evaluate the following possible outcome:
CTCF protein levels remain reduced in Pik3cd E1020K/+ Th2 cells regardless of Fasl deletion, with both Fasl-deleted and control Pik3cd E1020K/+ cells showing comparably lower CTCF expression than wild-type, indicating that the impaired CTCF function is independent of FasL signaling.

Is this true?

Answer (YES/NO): NO